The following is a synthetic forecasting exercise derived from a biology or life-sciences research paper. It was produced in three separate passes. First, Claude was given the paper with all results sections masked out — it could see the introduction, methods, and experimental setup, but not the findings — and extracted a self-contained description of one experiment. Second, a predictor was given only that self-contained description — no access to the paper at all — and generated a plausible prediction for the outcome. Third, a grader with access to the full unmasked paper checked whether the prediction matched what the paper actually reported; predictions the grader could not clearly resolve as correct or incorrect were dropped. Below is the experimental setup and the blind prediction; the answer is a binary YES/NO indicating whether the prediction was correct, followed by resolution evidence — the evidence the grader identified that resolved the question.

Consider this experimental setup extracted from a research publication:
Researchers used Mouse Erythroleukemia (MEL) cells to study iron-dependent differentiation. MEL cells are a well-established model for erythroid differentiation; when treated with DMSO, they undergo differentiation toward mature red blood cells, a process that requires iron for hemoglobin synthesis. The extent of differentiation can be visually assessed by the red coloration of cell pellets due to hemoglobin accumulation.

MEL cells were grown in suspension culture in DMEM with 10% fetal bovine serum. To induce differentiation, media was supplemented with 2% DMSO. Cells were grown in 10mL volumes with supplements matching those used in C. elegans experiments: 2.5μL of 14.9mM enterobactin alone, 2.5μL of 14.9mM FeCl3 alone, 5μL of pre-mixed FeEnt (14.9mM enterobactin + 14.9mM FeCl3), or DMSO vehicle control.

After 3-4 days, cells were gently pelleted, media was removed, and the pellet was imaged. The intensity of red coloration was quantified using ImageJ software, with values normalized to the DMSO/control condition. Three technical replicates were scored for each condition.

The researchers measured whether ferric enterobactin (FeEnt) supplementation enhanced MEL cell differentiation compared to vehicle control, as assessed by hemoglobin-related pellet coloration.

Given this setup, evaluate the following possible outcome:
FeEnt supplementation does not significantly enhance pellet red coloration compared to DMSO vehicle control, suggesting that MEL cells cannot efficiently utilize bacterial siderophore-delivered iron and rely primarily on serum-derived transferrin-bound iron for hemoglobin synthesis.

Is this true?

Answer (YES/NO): NO